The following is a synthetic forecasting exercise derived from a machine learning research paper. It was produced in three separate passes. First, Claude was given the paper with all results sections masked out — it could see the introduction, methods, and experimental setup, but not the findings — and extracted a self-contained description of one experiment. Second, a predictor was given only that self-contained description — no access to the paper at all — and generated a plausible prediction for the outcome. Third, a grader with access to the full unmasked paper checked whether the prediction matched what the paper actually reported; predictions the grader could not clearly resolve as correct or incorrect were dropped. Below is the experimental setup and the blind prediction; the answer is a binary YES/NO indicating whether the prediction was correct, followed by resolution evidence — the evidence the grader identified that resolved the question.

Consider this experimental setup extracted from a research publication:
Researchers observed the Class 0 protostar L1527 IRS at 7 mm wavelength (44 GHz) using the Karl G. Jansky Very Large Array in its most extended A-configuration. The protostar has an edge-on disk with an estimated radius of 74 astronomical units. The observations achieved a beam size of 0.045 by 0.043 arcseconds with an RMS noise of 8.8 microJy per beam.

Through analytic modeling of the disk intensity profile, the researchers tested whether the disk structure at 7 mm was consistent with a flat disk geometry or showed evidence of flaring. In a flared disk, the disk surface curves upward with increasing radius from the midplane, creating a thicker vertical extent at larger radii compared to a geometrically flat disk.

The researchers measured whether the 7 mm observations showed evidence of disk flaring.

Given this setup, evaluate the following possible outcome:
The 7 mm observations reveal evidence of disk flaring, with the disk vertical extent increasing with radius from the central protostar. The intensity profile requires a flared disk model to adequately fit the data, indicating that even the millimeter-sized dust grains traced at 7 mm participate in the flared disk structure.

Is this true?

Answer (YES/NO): YES